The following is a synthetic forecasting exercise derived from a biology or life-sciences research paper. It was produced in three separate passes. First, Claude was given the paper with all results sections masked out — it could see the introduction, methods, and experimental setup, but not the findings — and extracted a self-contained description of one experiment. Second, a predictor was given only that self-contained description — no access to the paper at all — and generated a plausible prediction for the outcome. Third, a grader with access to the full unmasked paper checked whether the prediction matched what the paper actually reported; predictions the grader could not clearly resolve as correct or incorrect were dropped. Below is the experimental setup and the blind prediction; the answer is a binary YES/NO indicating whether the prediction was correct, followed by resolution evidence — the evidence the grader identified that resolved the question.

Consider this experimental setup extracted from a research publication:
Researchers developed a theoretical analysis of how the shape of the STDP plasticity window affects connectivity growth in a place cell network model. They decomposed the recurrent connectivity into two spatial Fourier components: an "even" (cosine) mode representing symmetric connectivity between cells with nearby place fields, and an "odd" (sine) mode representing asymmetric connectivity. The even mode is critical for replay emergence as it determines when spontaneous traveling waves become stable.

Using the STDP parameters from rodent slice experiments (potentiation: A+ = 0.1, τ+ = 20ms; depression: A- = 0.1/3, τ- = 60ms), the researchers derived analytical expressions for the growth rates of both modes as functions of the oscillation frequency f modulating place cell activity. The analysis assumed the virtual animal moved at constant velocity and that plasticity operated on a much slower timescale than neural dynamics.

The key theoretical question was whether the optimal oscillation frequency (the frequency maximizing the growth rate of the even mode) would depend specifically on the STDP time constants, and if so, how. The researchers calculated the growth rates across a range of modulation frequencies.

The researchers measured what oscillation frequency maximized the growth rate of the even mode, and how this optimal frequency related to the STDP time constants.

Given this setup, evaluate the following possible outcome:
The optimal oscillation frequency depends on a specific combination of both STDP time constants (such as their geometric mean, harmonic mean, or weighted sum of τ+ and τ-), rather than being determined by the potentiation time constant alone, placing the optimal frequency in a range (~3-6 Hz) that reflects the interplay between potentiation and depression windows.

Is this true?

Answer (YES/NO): YES